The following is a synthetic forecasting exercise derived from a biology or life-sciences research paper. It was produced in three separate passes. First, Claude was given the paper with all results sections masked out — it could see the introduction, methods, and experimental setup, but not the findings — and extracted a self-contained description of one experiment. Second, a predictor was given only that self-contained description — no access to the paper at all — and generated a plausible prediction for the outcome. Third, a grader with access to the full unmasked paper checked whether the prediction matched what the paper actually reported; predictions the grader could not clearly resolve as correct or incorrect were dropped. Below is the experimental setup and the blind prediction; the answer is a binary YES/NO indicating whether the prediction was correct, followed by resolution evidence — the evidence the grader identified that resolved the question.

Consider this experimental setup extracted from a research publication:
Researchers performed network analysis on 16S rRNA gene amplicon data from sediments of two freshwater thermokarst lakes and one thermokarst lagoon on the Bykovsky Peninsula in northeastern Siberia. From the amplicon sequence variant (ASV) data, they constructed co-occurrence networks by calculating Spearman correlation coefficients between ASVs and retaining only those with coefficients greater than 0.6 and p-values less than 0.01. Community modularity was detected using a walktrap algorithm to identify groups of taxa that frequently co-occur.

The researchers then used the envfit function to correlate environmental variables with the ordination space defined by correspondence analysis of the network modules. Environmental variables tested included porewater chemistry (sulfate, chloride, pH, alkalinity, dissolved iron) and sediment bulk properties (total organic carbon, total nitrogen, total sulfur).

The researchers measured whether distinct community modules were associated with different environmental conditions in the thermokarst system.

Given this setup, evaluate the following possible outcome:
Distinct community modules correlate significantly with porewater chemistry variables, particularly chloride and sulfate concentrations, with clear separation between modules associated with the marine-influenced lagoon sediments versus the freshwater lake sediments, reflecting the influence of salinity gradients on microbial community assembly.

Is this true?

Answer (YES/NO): YES